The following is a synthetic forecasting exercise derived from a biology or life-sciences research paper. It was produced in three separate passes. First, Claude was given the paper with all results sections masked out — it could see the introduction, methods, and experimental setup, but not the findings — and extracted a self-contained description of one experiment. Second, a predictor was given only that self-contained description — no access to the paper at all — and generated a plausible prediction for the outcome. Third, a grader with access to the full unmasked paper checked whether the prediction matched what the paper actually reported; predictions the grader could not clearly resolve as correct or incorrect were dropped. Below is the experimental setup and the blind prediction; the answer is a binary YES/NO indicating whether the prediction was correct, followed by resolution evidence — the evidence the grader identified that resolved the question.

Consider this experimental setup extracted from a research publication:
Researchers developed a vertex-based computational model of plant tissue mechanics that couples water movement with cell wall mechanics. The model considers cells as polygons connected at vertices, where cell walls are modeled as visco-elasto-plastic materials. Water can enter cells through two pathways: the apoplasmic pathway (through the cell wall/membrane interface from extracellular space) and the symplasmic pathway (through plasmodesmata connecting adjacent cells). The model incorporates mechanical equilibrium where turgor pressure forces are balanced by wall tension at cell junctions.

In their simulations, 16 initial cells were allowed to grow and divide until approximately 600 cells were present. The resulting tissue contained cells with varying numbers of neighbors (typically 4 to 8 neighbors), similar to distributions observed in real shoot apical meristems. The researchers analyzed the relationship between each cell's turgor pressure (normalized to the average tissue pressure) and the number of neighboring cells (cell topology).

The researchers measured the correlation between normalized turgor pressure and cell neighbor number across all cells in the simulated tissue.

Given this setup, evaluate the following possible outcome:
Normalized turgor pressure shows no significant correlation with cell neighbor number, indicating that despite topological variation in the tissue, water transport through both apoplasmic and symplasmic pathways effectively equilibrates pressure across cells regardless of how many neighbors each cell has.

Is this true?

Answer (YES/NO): NO